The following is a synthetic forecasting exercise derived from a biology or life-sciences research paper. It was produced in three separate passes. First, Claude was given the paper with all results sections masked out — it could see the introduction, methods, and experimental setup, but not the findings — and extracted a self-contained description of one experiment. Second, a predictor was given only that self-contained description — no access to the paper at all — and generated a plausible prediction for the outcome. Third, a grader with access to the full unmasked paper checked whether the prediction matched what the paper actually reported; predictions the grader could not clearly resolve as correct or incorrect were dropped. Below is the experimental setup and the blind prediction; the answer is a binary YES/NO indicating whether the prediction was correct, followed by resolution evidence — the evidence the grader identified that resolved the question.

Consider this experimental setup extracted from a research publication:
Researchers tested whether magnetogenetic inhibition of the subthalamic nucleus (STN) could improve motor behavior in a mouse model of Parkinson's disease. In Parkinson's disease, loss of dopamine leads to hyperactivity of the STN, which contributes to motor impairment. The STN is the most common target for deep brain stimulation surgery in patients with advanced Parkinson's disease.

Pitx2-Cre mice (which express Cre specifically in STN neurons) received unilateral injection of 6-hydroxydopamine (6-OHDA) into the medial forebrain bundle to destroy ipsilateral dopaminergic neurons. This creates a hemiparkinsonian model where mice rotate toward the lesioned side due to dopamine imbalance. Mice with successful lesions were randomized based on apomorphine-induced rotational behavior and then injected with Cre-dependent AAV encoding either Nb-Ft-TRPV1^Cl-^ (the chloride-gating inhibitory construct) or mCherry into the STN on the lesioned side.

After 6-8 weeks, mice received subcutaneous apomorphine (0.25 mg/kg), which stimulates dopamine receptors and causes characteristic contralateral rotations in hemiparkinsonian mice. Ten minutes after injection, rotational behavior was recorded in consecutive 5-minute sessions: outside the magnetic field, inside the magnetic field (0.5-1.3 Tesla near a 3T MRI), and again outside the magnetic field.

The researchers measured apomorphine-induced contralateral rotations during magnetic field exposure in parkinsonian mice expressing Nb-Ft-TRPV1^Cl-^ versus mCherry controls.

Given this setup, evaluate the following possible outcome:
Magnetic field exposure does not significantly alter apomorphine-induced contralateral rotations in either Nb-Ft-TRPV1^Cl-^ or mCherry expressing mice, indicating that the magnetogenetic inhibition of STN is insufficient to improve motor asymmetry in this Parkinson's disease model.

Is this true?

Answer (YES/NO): NO